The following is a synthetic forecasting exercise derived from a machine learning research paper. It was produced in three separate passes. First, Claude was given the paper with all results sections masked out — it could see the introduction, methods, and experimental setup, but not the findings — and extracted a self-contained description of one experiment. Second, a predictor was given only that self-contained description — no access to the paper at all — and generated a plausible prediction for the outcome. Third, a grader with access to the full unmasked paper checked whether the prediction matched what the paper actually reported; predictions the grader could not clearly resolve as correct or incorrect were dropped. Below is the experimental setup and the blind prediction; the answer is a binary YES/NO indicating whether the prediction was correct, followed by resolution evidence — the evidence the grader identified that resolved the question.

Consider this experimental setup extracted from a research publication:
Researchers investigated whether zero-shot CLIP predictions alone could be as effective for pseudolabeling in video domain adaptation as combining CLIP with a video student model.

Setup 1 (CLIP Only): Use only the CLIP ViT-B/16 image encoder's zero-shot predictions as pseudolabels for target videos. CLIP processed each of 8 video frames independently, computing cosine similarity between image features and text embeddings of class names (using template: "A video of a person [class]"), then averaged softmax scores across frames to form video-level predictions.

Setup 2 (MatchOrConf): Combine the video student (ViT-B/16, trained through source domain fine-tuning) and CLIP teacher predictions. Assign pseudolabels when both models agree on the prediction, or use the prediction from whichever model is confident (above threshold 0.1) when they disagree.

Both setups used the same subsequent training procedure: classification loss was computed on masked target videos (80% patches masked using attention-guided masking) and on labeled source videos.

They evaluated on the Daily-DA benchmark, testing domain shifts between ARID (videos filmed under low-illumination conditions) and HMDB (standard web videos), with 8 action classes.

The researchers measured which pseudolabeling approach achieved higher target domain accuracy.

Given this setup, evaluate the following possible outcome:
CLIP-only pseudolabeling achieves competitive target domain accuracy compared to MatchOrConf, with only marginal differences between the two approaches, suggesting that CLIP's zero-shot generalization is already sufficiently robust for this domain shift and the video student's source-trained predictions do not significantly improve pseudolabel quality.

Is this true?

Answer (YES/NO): NO